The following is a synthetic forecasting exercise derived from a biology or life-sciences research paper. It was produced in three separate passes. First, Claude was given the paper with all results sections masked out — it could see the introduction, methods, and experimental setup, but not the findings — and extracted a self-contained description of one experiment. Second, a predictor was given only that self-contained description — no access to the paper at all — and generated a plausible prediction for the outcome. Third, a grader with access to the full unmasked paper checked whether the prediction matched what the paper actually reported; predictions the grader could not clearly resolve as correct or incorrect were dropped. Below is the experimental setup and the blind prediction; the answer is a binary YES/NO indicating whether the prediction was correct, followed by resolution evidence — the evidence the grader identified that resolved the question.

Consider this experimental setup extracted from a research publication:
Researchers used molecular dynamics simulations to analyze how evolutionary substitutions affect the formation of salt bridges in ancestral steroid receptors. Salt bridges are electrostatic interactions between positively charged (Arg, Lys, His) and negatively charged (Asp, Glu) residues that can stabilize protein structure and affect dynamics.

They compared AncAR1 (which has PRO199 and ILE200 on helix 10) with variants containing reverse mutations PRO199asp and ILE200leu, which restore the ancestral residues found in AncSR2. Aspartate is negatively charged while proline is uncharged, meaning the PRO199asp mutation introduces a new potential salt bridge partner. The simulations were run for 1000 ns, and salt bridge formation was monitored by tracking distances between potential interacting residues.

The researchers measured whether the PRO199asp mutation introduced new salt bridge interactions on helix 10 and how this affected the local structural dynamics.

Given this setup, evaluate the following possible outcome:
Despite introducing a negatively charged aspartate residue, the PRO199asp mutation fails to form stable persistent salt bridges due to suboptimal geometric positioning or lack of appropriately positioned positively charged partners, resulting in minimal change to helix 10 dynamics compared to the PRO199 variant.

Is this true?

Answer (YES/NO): NO